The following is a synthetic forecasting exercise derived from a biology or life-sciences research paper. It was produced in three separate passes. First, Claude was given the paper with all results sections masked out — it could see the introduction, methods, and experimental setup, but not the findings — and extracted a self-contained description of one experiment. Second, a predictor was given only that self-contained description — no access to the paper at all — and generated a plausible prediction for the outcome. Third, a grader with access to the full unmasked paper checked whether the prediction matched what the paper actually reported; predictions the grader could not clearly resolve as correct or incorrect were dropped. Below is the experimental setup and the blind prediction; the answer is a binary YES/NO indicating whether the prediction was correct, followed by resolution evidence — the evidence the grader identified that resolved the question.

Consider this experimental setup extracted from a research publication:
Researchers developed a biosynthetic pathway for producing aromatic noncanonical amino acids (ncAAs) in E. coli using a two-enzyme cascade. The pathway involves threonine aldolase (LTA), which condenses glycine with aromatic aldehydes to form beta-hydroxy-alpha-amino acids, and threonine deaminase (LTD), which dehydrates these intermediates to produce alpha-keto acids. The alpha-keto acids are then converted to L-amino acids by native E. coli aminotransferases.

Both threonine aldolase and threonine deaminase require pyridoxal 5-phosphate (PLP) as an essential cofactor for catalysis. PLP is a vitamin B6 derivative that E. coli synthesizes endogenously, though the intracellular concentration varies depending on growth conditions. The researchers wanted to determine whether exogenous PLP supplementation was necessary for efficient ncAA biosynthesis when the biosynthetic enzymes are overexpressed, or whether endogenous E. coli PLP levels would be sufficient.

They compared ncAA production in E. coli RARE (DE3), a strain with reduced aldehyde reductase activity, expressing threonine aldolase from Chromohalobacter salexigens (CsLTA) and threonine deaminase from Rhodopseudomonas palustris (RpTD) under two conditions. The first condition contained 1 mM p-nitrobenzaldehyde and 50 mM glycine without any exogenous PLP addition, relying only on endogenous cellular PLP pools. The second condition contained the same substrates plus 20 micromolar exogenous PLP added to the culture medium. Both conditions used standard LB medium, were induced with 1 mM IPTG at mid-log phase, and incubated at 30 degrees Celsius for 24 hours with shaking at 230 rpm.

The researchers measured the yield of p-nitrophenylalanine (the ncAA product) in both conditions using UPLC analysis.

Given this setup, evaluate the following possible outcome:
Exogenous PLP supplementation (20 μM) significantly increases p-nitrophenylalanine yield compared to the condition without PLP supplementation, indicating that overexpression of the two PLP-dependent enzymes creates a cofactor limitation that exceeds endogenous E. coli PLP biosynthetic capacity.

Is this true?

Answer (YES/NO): NO